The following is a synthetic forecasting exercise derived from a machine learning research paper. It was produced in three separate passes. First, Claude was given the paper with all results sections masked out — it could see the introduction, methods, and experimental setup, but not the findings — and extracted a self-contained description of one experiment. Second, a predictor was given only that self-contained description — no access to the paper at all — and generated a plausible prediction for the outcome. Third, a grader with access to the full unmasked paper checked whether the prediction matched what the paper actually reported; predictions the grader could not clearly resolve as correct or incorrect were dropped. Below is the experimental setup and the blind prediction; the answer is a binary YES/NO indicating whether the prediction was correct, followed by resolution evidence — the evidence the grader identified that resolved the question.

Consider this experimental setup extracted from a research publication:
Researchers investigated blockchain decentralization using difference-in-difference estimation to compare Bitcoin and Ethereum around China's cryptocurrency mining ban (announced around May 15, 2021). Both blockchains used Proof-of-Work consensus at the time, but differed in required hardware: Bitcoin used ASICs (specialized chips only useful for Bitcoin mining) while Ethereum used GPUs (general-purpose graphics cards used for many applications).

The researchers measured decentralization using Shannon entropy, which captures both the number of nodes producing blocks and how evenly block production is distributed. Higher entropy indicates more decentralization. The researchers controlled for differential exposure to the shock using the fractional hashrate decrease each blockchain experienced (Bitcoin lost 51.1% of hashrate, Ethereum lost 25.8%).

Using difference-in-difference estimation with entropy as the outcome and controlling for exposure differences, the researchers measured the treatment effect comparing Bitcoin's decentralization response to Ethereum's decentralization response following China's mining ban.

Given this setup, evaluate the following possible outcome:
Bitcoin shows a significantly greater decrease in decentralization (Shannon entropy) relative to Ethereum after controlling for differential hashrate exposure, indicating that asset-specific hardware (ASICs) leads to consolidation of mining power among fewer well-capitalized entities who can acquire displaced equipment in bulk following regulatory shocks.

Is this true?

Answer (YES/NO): YES